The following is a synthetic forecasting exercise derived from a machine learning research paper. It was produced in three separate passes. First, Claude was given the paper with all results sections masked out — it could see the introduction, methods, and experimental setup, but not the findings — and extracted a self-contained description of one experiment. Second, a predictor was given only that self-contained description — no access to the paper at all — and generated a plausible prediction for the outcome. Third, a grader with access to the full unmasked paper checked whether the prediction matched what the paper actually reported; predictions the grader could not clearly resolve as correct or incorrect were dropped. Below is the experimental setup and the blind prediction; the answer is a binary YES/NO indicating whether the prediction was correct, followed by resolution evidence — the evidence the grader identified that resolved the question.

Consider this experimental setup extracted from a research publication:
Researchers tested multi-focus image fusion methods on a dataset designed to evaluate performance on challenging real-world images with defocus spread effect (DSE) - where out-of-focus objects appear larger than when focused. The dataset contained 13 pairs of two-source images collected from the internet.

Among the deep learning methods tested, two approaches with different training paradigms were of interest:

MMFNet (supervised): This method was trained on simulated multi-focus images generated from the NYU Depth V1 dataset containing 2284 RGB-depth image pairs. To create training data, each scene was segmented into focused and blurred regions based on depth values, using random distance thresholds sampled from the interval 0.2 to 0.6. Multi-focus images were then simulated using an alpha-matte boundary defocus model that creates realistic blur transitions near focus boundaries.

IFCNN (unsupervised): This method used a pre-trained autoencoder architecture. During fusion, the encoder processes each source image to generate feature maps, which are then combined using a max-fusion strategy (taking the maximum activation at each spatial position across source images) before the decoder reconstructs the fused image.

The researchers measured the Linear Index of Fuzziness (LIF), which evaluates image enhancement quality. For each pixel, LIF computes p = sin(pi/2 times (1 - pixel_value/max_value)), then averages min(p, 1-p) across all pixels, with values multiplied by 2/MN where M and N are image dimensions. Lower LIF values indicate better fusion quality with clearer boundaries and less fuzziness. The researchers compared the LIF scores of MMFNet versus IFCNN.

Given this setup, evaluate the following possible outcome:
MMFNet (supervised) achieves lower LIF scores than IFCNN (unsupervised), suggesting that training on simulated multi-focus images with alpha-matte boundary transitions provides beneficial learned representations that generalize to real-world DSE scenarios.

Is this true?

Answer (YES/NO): YES